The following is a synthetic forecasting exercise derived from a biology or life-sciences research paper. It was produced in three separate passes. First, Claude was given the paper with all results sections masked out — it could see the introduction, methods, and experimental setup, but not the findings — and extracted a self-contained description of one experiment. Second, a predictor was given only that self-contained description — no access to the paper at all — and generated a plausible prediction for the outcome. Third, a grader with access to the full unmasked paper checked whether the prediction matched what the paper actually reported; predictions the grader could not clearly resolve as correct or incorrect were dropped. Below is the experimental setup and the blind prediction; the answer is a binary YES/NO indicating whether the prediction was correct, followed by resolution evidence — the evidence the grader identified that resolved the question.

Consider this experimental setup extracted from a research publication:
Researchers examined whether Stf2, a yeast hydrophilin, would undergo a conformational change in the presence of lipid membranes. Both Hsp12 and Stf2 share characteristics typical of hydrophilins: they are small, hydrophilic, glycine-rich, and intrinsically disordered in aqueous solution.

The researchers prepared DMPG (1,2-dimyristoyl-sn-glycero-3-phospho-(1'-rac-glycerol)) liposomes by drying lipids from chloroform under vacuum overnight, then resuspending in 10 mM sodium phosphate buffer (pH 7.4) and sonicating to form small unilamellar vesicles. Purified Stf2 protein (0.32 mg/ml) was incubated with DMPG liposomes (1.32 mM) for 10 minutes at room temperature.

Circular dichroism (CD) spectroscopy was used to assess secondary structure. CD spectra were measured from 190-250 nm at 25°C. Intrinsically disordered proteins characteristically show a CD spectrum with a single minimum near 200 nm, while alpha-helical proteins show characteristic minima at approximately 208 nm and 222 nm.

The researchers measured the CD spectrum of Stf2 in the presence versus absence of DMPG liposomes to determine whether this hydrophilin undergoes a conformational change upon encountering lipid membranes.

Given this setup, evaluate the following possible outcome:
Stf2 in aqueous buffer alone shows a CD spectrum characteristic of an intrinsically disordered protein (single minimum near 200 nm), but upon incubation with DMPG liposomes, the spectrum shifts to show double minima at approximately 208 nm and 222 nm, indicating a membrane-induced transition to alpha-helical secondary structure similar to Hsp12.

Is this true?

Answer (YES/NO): NO